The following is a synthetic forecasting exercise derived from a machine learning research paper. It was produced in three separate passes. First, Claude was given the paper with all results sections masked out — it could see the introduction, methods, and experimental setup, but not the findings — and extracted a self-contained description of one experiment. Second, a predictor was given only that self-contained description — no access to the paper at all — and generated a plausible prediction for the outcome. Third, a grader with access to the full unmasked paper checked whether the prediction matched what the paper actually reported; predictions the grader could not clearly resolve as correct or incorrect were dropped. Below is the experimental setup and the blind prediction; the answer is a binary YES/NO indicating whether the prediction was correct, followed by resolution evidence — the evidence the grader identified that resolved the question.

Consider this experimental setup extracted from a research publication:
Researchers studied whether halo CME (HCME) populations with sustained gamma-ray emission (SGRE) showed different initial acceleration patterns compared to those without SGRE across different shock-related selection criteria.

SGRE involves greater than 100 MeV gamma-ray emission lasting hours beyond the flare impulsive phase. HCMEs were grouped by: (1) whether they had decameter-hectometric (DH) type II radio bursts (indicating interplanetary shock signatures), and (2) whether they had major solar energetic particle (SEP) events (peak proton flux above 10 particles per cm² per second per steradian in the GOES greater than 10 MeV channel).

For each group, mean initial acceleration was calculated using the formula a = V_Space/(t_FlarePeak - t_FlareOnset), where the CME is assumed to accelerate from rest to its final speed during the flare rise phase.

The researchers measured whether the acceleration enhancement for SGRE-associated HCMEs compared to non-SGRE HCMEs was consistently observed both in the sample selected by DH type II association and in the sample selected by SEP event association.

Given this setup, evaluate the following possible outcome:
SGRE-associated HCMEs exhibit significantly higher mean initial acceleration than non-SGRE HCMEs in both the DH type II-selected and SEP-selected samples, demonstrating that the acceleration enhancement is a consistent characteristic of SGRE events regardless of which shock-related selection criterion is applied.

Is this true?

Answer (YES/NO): YES